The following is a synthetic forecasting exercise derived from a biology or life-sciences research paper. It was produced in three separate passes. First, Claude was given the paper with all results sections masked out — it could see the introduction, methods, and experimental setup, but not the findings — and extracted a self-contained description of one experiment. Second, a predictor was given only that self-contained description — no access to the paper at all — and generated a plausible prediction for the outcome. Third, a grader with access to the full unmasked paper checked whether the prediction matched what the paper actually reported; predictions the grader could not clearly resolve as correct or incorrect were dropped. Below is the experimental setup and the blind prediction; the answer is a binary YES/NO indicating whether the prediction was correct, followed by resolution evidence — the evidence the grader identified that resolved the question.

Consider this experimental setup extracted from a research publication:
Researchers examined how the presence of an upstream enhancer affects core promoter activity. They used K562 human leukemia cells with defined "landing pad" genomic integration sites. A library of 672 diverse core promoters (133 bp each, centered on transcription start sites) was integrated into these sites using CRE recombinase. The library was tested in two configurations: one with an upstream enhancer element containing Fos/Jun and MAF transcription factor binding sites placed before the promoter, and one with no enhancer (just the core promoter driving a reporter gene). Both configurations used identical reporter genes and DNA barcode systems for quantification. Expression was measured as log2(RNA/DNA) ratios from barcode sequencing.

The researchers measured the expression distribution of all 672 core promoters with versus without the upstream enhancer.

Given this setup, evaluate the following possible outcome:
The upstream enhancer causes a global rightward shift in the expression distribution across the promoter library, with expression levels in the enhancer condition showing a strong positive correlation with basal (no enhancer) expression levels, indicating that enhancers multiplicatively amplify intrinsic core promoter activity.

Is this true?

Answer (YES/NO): YES